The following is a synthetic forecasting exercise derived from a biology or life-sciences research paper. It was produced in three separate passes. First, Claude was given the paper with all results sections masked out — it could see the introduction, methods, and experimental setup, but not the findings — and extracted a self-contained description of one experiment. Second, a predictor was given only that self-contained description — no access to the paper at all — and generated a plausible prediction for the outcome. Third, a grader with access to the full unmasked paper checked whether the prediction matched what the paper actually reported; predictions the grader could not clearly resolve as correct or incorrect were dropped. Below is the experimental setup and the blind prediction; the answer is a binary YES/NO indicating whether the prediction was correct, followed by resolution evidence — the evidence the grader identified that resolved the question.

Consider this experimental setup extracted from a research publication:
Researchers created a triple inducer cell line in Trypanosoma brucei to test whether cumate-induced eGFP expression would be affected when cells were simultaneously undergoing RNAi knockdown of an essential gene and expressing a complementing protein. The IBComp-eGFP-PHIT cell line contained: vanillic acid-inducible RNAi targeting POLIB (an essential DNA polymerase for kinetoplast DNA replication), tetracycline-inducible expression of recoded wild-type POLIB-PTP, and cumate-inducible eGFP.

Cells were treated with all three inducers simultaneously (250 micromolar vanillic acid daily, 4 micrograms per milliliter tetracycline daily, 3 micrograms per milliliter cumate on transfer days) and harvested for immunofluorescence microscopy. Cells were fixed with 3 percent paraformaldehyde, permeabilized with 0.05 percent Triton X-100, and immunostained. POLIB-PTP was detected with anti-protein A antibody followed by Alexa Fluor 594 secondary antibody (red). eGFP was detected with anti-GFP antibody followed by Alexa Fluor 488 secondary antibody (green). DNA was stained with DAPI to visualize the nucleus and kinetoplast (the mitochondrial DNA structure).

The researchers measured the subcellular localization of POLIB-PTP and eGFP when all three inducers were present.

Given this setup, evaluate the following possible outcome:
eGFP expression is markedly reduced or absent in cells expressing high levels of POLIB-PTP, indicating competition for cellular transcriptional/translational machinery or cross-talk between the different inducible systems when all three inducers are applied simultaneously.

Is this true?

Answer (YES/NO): NO